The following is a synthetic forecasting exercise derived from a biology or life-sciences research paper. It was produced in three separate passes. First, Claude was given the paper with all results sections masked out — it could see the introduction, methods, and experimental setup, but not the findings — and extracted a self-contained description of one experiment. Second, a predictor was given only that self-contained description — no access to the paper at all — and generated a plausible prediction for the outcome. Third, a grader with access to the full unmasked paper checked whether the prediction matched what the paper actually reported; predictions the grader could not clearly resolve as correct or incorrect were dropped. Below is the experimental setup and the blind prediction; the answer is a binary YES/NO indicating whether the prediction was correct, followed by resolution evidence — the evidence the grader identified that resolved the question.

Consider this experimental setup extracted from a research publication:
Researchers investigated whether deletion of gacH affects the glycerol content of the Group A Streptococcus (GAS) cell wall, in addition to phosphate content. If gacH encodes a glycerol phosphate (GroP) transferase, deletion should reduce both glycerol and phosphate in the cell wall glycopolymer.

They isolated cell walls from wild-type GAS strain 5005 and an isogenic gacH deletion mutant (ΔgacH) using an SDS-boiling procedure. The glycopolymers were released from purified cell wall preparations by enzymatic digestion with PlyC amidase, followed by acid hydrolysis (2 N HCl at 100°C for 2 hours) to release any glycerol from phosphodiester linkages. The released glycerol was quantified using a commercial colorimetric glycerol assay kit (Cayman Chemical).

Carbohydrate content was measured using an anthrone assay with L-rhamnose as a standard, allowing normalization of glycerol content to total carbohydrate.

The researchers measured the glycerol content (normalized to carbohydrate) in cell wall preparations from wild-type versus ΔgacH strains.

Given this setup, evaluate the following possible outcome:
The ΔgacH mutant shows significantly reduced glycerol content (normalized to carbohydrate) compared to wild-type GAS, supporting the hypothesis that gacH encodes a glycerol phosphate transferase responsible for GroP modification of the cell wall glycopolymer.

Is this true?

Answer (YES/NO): YES